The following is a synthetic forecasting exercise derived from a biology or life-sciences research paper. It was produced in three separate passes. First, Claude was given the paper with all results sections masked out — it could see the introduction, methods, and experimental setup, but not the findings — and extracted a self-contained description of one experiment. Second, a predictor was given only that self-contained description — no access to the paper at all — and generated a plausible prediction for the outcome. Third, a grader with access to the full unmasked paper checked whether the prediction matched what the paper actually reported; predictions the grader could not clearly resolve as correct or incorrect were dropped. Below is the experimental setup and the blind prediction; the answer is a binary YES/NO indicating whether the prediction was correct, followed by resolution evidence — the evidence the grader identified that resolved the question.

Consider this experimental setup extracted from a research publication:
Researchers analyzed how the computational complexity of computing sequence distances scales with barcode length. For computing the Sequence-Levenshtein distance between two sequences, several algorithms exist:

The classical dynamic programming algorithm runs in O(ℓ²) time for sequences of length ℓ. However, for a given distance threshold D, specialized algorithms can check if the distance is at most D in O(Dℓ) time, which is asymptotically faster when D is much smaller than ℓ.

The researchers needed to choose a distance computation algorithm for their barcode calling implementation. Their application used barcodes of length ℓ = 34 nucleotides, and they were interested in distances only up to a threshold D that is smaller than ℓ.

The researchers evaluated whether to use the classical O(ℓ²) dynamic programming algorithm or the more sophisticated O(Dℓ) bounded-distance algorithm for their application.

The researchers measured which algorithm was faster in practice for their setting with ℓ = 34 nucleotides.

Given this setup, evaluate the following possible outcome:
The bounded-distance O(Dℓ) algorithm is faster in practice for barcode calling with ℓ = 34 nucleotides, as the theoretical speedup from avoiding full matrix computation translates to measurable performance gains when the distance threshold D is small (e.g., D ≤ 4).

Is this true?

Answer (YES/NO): NO